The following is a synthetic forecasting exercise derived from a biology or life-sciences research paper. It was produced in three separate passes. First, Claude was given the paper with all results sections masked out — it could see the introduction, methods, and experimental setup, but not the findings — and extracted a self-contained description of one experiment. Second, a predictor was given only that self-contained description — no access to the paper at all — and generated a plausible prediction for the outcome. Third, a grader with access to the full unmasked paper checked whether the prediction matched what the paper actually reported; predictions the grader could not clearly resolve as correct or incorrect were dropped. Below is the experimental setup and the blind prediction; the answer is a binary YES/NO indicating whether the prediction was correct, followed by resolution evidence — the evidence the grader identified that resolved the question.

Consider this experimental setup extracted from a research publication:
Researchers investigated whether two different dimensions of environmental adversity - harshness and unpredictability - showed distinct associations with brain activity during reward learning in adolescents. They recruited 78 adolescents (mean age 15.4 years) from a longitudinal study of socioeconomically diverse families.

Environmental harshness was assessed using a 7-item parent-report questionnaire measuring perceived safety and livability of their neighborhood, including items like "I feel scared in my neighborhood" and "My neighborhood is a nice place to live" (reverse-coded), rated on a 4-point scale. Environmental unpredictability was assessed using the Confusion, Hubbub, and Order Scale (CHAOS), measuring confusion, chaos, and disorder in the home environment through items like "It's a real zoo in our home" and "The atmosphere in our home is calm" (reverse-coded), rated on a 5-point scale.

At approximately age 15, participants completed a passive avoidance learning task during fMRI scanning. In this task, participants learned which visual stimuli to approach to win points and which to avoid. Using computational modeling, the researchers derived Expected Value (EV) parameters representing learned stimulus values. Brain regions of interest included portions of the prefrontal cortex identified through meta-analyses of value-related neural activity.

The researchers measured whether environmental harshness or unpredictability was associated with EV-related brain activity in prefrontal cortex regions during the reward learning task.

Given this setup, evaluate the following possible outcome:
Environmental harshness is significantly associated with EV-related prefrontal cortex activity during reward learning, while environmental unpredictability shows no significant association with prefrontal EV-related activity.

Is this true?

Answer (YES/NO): NO